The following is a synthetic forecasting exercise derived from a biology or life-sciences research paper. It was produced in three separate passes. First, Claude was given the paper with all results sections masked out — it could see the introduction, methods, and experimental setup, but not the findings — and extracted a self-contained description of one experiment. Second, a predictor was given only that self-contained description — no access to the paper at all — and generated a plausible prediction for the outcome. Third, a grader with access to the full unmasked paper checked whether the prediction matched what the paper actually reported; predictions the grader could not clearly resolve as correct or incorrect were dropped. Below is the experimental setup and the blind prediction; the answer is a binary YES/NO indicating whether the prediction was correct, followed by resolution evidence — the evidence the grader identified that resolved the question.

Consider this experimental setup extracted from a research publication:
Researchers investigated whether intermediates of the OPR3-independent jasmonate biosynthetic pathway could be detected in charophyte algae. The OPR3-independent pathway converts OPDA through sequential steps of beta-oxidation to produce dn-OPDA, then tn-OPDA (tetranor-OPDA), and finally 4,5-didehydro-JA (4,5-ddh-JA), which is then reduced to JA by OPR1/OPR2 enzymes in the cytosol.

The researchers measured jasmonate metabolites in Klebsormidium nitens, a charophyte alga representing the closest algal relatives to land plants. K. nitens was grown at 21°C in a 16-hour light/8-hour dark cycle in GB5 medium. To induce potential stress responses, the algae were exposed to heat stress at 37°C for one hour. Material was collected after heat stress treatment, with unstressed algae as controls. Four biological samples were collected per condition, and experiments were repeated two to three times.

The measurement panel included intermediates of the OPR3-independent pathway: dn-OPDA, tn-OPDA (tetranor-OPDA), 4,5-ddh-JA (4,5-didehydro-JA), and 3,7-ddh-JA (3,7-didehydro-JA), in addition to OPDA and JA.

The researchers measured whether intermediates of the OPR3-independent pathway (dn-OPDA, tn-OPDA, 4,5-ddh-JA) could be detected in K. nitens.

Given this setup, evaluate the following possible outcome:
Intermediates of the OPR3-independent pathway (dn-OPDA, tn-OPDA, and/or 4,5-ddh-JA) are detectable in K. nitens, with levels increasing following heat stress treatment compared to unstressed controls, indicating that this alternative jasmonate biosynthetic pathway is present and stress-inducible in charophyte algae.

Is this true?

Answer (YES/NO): NO